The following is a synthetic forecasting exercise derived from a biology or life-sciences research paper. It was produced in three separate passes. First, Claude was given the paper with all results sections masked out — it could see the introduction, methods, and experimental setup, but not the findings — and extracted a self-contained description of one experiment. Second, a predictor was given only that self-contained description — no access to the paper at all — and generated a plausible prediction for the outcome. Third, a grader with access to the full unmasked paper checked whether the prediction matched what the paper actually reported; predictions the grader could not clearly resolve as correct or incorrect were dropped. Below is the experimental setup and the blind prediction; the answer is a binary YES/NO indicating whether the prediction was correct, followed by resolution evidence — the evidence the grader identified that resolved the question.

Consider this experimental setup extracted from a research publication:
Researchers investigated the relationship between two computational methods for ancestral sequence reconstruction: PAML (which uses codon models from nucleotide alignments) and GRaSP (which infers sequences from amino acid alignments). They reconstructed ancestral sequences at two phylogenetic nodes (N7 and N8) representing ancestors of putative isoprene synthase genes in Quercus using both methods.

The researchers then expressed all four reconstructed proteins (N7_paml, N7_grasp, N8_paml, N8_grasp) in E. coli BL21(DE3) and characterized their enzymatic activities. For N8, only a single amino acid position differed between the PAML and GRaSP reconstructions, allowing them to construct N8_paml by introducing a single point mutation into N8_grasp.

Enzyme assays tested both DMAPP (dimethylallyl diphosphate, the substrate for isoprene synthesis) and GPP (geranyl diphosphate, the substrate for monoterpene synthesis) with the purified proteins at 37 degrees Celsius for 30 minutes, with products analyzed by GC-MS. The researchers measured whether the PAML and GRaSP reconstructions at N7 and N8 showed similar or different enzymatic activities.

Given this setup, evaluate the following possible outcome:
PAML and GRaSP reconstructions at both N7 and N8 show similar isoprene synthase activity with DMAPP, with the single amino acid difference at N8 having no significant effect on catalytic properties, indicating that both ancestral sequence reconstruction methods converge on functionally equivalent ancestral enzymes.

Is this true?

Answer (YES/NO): NO